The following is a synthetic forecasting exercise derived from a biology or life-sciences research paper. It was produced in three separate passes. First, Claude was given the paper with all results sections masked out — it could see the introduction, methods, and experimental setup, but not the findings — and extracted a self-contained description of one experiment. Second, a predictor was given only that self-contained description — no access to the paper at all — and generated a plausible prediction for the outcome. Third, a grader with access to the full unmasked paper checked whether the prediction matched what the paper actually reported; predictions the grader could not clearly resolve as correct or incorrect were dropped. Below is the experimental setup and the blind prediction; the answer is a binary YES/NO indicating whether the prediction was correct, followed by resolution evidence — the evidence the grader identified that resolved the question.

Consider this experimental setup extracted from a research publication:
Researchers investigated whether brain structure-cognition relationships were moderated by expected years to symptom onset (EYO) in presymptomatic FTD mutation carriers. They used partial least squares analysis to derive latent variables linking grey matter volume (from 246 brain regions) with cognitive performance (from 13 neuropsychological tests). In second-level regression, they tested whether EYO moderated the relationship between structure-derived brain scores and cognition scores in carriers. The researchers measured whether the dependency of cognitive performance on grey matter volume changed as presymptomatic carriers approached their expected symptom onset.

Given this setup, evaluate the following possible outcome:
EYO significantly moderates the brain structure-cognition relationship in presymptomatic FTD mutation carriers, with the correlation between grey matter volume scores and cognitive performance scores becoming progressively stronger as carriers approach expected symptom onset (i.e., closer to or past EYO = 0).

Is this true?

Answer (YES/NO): NO